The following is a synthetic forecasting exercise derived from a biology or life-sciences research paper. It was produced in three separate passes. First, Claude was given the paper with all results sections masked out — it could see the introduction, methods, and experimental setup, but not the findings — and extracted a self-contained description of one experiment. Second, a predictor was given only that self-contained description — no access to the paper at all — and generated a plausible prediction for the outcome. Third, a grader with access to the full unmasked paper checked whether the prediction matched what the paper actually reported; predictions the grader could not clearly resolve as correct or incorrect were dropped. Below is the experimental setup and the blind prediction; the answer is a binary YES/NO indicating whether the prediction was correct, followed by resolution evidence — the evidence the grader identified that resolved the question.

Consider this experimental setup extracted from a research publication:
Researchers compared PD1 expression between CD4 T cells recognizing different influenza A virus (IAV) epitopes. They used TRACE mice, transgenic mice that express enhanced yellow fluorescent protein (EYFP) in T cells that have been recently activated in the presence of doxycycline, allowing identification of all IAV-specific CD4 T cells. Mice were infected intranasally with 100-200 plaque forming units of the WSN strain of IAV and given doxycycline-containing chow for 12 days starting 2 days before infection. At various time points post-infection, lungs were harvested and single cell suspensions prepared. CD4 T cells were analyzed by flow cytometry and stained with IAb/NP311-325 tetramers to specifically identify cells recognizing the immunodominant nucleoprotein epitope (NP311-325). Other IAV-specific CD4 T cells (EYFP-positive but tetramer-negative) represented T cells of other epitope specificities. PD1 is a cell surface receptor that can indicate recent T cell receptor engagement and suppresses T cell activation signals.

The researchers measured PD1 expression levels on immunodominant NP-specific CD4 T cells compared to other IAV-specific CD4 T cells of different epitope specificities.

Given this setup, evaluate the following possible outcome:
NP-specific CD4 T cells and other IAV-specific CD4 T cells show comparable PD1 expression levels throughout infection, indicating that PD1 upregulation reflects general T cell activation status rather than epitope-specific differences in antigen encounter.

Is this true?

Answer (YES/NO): NO